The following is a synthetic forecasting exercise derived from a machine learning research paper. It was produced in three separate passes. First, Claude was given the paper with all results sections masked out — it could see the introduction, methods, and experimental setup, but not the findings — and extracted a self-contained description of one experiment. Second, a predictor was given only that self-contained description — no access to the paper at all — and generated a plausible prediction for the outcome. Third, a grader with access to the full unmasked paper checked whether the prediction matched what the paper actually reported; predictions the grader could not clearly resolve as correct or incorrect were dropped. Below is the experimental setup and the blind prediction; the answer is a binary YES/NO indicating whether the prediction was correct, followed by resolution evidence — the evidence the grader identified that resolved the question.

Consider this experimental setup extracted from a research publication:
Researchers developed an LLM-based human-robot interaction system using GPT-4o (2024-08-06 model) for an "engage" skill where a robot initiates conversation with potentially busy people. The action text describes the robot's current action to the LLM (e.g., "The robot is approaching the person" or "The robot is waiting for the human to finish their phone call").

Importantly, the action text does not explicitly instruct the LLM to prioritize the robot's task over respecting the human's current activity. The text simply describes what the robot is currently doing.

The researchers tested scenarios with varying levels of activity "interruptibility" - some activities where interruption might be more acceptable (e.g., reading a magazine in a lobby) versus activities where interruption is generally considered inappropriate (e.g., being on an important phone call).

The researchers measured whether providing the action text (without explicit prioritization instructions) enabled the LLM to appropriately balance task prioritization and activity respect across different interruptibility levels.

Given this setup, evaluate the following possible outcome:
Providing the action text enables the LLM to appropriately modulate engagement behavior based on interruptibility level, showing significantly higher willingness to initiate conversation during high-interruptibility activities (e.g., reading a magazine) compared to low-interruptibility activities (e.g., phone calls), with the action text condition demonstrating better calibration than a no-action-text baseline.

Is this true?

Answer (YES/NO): YES